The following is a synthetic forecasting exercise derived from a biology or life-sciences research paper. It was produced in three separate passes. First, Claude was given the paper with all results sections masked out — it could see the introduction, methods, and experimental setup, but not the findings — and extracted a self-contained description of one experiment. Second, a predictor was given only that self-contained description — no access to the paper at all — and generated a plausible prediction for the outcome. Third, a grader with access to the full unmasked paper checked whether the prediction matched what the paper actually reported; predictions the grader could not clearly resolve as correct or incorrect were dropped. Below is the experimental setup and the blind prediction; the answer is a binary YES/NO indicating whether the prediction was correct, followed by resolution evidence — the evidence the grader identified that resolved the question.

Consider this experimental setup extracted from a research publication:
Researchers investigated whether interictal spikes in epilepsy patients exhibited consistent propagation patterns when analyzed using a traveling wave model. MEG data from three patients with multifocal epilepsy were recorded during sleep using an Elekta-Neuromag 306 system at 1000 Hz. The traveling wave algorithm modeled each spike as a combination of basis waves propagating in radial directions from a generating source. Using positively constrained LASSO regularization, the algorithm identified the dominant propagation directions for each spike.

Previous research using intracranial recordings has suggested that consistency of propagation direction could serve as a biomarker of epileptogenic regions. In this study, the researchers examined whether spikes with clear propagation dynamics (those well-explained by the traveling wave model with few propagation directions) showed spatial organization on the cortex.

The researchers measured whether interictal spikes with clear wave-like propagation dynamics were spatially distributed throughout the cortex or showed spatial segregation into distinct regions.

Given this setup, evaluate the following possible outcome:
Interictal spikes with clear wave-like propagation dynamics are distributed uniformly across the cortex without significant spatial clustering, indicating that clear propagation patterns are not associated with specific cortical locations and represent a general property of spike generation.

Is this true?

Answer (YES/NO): NO